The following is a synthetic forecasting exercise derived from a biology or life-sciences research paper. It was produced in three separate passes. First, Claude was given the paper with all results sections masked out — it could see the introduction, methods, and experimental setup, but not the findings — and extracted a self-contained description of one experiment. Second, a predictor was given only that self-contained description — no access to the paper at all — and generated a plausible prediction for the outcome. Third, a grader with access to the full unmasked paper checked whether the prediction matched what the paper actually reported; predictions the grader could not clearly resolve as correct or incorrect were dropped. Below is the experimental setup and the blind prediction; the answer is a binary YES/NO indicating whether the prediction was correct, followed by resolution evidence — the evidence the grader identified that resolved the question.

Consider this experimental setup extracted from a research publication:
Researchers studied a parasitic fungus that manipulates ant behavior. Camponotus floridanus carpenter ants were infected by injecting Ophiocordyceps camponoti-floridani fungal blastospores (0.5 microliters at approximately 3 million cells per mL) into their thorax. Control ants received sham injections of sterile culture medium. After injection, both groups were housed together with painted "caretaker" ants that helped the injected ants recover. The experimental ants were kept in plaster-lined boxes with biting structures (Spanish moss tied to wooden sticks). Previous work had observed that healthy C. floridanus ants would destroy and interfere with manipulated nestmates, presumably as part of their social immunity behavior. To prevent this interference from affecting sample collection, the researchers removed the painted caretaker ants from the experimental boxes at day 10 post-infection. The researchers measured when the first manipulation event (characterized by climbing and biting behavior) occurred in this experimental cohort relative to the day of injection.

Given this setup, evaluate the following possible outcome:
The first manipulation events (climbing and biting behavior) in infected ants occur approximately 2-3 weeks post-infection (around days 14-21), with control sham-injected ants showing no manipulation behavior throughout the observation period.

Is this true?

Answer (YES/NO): YES